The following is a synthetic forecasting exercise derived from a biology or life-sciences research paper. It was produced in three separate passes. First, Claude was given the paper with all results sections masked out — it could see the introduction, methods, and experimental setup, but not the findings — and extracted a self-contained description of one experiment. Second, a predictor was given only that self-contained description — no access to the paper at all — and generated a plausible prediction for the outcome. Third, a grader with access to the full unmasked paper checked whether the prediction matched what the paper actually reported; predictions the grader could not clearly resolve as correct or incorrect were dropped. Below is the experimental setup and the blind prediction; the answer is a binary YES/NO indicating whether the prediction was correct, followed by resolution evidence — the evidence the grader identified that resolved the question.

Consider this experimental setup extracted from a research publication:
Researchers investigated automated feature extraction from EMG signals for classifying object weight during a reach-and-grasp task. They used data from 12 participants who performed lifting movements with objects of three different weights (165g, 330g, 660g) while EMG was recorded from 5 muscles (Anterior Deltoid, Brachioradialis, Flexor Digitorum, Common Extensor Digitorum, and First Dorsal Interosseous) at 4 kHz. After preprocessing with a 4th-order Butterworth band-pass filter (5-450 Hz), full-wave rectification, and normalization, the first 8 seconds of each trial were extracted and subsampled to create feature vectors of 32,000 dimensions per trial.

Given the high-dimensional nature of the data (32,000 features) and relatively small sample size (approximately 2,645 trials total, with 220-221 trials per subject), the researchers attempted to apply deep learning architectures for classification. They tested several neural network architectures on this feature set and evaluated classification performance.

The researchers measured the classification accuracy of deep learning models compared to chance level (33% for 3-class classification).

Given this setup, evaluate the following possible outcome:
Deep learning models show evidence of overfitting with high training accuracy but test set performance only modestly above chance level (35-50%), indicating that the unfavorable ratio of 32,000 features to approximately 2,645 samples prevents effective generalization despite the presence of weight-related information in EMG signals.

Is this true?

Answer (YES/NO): NO